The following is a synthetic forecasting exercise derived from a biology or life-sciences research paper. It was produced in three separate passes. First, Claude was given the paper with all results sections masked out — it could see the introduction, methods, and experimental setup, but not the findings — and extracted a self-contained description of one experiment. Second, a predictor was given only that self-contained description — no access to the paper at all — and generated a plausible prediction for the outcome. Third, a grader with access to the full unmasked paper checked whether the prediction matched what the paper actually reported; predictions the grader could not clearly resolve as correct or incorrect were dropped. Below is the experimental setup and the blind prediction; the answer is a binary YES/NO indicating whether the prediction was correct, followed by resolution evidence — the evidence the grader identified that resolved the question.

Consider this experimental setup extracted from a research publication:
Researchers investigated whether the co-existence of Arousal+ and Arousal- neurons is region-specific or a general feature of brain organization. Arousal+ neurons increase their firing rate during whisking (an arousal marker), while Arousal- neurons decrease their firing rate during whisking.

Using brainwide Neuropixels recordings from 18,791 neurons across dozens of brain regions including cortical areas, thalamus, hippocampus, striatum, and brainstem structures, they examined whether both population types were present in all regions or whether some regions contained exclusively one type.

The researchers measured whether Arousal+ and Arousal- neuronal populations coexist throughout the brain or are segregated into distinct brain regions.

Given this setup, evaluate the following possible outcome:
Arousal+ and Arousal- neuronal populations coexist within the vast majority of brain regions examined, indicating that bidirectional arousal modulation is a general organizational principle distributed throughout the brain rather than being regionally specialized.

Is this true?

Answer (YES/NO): YES